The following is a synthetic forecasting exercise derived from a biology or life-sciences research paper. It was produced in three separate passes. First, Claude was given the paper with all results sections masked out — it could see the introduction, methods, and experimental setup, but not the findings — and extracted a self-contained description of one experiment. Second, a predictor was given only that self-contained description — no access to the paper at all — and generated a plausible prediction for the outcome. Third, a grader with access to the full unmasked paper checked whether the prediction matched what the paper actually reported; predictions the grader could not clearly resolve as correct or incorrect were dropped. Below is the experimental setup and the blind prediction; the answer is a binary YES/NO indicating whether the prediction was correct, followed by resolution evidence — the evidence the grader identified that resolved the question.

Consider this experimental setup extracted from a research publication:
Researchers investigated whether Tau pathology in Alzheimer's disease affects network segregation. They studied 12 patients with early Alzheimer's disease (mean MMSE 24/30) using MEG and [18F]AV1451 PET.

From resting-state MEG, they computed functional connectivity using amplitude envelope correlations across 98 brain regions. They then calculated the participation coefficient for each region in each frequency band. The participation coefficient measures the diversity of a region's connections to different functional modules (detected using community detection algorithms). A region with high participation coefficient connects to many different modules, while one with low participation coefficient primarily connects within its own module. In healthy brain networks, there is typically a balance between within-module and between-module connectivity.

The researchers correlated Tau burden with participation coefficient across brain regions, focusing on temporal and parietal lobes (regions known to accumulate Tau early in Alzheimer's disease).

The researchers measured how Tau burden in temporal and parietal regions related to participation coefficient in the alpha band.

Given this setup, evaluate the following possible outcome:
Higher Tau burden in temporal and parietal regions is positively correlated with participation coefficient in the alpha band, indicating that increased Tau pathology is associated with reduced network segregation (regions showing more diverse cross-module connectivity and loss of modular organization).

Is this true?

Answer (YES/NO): NO